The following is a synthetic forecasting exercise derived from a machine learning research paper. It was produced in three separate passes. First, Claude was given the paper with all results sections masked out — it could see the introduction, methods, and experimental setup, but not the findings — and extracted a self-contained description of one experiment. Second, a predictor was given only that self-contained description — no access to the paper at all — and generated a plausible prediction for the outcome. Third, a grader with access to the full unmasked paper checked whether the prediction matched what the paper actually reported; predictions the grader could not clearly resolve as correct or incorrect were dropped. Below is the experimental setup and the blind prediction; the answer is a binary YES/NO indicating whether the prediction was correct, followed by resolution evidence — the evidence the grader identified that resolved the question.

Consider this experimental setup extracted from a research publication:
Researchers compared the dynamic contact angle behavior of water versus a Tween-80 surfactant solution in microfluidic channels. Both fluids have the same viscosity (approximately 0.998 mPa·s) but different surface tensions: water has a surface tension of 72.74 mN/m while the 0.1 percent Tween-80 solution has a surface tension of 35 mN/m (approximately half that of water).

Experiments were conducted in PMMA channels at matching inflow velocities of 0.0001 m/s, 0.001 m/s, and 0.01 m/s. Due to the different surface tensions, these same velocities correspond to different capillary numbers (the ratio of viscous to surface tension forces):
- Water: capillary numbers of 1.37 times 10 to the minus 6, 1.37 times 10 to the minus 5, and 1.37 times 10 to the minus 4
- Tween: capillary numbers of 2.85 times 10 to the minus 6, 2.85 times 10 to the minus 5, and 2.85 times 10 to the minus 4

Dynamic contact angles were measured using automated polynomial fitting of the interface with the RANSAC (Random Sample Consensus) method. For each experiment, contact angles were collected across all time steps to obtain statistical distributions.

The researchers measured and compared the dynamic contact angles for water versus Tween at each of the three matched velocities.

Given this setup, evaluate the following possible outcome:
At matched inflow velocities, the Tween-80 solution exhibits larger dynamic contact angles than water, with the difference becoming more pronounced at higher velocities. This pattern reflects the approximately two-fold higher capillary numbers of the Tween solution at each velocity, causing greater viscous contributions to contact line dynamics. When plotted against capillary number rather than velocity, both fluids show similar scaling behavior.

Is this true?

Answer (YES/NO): NO